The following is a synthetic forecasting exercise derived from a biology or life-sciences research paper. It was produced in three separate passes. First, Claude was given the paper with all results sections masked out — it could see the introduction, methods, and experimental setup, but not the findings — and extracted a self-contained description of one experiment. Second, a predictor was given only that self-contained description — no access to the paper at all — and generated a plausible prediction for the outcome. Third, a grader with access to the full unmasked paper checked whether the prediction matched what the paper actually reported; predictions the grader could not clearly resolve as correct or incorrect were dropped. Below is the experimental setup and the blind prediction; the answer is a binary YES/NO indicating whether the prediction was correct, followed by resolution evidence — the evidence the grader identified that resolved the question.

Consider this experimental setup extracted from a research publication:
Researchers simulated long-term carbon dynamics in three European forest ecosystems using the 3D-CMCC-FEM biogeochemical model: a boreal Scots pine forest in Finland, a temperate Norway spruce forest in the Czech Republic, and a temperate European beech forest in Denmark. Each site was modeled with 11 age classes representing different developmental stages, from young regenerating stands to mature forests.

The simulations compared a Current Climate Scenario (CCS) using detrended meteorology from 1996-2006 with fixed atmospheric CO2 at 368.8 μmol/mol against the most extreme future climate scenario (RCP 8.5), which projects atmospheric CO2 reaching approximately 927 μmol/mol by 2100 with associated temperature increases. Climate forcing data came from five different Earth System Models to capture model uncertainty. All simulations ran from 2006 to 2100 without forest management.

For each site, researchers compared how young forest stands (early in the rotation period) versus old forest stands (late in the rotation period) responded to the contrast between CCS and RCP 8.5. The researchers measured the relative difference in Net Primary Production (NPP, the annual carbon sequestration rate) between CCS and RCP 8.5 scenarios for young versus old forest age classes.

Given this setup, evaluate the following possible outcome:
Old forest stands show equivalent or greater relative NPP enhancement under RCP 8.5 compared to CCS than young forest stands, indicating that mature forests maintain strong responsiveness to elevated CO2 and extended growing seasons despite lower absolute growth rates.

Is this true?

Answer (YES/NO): NO